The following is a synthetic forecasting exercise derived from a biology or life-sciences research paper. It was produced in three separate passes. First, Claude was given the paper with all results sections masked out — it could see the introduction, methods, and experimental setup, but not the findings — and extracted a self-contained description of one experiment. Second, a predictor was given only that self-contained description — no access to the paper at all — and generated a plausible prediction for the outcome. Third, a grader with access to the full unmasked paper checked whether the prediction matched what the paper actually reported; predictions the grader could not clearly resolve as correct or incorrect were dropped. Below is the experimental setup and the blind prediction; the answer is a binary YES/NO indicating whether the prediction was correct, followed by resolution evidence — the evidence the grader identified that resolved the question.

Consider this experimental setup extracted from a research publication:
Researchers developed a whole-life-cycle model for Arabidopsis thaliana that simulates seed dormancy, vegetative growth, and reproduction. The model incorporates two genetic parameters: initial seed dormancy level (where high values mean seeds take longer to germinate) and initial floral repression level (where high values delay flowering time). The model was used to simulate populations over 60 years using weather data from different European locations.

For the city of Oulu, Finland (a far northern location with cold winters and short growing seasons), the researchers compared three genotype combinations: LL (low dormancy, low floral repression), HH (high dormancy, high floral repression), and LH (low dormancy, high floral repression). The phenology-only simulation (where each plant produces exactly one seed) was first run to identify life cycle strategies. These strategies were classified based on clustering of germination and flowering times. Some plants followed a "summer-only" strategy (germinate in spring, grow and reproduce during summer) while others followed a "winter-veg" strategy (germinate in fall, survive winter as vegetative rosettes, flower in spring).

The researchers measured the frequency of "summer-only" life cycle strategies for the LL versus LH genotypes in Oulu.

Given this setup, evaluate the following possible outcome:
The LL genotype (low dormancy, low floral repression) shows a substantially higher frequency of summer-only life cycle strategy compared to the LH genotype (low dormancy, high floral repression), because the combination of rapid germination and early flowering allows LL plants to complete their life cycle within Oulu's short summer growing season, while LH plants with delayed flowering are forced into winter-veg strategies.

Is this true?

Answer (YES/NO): YES